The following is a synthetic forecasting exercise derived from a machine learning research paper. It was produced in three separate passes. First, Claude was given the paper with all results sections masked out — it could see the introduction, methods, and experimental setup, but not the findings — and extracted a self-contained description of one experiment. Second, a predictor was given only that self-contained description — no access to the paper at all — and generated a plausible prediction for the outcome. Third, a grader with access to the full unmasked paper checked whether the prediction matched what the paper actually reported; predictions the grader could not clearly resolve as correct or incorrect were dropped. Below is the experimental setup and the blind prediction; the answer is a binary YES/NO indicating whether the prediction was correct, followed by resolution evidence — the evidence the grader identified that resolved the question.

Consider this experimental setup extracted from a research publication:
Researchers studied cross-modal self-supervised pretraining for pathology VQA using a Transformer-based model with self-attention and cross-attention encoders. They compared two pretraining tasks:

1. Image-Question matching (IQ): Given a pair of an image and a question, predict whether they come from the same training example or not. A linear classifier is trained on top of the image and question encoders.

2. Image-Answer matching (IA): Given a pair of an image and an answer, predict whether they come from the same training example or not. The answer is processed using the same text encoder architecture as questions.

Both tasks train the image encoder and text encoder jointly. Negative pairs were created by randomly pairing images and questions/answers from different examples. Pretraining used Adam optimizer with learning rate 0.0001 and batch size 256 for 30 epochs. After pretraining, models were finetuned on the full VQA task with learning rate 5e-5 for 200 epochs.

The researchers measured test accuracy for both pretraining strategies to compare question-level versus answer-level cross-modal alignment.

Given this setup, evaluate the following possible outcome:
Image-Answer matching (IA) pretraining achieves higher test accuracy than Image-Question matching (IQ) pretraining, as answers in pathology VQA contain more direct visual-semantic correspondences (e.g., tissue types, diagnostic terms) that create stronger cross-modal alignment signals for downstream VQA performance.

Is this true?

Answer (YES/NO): NO